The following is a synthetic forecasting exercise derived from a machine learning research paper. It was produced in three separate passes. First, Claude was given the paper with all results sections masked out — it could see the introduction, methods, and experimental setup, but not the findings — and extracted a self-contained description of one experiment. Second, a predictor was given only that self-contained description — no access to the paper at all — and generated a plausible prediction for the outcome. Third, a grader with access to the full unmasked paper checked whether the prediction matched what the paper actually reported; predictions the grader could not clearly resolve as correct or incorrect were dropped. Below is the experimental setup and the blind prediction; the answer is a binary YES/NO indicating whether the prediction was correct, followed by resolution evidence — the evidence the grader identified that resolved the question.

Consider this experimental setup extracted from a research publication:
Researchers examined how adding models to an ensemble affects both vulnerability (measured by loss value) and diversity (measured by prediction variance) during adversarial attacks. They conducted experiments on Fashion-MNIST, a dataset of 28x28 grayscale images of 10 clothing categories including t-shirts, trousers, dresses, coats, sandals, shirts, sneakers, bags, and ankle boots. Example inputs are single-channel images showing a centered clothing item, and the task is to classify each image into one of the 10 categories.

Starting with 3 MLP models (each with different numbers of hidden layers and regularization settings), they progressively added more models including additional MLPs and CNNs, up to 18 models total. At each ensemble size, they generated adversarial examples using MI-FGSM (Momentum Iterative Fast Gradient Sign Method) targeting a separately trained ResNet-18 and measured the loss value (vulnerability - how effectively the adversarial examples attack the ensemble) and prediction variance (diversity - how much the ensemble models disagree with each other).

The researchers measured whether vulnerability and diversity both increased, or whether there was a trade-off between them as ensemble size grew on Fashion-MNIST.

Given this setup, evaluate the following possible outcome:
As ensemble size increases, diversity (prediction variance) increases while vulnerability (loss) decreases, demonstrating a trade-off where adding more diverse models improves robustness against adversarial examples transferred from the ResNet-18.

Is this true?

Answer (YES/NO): NO